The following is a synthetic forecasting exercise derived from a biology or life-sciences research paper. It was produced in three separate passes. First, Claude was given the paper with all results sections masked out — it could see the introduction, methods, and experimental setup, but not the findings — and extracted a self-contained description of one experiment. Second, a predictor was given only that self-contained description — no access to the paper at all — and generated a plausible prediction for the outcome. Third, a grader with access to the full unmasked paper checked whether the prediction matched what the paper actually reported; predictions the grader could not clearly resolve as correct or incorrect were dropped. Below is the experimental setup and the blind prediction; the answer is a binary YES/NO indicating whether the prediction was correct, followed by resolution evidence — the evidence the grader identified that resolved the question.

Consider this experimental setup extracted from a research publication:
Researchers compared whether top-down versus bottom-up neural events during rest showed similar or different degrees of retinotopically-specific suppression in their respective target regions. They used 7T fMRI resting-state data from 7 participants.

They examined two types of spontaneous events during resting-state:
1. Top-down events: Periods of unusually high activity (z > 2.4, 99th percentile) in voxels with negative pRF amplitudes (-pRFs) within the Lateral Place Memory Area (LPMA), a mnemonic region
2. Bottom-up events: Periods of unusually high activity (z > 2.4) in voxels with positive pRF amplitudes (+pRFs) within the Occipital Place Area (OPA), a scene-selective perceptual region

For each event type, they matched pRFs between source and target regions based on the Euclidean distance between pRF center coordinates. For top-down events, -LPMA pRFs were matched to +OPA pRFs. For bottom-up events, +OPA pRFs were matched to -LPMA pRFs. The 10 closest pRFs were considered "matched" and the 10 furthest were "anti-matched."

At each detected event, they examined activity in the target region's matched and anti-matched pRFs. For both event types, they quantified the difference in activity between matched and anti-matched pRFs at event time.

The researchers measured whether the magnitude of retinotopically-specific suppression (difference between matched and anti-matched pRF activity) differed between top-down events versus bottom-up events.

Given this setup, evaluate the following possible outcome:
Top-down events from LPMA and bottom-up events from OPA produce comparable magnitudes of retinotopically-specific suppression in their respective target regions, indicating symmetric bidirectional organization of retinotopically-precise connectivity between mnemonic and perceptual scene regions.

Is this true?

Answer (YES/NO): YES